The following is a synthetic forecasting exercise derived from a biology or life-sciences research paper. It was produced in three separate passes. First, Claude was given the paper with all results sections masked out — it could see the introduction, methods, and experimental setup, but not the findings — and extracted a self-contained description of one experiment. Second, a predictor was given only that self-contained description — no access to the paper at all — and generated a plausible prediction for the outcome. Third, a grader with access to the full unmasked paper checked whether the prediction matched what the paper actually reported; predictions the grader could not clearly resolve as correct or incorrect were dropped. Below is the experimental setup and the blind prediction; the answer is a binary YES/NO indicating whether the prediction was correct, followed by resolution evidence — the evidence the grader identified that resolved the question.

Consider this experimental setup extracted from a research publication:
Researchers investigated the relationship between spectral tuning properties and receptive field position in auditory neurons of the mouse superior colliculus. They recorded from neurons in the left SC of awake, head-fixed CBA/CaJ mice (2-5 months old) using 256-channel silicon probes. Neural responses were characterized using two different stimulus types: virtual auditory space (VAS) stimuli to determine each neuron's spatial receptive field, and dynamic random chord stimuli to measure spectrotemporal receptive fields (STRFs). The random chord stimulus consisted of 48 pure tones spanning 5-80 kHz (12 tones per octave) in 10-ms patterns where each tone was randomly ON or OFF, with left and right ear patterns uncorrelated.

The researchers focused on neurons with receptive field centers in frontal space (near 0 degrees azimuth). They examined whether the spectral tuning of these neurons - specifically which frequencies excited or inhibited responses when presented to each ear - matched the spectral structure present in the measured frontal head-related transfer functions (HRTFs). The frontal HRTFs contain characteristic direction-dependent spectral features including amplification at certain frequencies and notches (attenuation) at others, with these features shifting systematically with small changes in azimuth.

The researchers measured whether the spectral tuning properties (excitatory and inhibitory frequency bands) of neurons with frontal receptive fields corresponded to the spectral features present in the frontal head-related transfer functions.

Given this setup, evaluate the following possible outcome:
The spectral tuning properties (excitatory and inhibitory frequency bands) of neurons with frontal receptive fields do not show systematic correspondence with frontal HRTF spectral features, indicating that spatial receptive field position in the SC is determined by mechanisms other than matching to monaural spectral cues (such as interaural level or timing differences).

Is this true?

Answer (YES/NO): NO